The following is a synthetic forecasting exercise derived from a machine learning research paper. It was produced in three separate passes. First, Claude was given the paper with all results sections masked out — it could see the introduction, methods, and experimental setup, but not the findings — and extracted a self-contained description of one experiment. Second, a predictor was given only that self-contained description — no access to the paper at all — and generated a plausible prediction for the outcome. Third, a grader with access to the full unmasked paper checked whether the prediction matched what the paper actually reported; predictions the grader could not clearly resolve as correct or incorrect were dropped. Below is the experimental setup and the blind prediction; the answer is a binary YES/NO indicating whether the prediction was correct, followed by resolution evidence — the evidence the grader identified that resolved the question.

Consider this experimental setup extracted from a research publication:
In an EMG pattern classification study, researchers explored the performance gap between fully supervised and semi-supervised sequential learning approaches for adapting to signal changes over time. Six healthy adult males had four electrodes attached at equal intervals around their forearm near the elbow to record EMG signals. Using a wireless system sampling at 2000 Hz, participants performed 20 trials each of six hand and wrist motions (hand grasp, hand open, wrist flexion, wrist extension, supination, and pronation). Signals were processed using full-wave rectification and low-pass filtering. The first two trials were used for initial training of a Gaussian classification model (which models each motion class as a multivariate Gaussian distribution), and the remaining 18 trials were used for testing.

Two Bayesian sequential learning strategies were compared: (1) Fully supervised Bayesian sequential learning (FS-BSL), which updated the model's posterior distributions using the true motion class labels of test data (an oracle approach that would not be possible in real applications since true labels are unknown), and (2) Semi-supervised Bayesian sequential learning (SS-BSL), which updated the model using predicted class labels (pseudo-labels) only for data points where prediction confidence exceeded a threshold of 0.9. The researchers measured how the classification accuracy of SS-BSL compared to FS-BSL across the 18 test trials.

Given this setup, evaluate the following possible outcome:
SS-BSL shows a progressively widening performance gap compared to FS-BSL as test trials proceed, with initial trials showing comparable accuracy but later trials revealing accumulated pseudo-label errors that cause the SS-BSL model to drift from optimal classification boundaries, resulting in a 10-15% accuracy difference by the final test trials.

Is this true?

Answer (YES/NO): NO